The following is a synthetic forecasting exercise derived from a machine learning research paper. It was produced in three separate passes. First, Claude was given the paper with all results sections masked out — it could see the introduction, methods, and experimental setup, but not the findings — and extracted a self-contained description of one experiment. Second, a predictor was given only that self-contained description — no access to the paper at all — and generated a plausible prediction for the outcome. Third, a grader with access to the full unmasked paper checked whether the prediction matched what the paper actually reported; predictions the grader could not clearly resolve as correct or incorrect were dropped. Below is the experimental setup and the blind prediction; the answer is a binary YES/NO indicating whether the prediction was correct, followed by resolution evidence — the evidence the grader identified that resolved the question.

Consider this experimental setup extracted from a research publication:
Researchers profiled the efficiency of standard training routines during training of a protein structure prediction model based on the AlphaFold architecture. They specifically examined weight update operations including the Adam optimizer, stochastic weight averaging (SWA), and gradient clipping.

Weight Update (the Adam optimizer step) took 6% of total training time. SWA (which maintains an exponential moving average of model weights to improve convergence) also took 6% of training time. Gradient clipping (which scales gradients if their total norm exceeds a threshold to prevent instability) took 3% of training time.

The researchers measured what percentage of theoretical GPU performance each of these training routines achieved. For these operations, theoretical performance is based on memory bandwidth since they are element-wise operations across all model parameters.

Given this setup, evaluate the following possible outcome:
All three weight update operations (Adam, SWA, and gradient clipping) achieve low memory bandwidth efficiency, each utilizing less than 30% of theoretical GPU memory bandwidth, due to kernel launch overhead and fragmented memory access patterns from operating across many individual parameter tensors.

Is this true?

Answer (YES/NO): YES